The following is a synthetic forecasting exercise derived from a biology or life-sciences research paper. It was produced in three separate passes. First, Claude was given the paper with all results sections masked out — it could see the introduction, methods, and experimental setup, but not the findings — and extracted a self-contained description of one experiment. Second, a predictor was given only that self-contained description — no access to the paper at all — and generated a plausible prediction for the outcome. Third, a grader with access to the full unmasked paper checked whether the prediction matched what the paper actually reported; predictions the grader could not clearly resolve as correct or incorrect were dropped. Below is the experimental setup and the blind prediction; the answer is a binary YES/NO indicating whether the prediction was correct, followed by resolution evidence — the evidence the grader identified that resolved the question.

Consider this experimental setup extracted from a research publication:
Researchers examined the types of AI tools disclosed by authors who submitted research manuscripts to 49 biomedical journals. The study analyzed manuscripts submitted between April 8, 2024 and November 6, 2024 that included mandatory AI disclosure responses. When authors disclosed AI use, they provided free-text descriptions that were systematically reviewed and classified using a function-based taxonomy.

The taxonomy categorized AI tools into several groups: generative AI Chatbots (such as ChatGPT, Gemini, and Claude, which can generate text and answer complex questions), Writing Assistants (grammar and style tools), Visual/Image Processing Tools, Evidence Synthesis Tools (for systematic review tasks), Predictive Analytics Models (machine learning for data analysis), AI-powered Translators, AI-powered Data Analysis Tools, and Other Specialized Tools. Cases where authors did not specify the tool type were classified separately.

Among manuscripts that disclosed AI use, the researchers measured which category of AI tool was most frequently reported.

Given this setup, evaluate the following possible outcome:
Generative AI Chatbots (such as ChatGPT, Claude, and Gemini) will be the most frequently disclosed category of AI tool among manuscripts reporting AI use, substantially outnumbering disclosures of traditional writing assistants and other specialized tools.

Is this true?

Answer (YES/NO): YES